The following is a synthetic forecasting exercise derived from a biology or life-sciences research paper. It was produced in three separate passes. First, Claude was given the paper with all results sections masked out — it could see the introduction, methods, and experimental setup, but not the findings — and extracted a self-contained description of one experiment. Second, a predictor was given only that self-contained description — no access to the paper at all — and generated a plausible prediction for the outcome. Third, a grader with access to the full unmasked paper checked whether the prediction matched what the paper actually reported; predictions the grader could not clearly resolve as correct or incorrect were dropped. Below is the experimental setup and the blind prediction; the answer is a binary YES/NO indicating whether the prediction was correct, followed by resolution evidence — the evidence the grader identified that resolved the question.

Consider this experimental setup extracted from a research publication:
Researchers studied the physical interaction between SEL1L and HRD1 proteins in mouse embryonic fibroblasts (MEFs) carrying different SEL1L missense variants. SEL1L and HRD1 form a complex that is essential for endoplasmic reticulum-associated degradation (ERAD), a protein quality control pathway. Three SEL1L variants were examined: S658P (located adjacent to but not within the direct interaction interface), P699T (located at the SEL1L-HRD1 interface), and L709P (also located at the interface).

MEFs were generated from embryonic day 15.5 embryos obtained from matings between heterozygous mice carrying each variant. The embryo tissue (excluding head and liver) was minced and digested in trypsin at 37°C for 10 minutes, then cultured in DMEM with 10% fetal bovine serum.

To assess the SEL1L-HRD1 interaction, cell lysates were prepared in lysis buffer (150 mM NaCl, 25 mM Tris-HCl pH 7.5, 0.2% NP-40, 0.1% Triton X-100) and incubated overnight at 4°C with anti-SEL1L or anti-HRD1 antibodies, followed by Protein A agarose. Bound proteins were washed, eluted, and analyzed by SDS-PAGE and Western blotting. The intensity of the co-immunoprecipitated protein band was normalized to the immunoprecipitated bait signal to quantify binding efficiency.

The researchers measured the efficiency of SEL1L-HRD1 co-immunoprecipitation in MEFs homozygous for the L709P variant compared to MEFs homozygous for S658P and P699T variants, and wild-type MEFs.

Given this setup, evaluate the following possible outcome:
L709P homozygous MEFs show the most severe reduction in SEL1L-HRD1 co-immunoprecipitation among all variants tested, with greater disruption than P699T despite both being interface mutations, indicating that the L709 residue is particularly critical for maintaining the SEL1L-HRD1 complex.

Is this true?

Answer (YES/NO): YES